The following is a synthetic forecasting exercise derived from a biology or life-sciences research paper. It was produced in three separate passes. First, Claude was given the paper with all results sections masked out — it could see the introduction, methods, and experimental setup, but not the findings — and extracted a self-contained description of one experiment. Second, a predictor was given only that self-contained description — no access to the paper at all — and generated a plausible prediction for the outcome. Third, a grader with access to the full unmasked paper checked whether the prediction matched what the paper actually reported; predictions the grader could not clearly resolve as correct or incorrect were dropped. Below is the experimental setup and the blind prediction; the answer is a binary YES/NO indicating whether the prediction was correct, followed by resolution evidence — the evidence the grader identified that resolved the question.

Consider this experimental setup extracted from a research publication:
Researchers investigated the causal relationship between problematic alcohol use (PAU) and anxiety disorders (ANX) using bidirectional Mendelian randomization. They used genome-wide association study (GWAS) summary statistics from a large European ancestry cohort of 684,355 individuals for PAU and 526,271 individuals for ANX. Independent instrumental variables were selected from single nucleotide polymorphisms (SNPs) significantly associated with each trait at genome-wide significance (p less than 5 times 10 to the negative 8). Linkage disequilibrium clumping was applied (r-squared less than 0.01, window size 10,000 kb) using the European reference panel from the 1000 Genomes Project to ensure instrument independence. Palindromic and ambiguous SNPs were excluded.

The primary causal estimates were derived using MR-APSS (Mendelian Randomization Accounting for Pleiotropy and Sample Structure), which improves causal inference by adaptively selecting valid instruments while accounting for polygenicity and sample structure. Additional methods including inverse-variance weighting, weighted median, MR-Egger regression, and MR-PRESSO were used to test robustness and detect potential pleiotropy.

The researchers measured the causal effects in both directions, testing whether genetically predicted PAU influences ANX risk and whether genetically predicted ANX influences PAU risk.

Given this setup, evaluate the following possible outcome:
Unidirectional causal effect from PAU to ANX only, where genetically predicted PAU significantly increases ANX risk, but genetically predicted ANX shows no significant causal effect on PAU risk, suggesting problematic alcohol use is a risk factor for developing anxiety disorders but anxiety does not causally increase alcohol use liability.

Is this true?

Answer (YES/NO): NO